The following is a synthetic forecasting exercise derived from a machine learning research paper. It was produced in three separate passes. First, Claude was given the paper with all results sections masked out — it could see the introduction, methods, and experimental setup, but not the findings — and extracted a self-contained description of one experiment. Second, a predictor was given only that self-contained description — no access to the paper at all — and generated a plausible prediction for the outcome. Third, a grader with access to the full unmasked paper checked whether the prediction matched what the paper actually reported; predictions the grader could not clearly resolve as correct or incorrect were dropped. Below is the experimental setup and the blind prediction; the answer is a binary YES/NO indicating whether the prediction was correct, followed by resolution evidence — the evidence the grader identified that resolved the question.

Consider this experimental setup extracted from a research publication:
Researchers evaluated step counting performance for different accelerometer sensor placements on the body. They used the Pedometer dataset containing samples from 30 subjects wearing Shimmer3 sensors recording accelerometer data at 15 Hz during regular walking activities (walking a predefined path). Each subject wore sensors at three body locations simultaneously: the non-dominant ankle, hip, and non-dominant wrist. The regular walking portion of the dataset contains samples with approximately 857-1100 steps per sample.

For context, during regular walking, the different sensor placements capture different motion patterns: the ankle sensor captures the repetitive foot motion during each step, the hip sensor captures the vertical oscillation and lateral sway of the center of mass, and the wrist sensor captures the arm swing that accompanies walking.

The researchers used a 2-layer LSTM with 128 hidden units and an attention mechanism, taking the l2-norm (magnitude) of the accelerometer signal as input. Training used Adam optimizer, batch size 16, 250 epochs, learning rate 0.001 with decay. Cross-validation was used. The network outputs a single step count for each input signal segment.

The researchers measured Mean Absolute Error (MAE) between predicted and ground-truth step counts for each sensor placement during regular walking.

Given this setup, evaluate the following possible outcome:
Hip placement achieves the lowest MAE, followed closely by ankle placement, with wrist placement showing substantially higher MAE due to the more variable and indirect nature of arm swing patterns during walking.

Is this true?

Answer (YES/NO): NO